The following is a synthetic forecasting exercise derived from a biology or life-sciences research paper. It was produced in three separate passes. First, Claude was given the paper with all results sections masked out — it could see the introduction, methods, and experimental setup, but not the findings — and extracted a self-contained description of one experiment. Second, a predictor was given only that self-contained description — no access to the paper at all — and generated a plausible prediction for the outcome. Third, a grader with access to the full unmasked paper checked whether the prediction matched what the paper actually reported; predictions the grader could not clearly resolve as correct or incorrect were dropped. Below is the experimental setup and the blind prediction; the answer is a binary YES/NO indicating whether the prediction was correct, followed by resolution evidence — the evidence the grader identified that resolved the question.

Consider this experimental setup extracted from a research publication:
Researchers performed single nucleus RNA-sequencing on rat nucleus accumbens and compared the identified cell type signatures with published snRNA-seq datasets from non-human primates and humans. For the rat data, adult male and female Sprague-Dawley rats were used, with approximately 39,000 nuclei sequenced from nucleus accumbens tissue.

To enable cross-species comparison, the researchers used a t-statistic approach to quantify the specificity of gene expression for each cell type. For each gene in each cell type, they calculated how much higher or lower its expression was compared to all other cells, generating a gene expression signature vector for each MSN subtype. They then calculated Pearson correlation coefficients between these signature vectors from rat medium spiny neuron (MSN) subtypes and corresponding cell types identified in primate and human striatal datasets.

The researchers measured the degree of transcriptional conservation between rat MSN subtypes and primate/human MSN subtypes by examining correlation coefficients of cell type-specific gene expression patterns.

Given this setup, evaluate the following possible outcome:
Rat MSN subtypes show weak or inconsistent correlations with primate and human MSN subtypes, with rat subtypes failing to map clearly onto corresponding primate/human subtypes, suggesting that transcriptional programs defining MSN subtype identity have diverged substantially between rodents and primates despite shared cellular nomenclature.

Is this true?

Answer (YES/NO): NO